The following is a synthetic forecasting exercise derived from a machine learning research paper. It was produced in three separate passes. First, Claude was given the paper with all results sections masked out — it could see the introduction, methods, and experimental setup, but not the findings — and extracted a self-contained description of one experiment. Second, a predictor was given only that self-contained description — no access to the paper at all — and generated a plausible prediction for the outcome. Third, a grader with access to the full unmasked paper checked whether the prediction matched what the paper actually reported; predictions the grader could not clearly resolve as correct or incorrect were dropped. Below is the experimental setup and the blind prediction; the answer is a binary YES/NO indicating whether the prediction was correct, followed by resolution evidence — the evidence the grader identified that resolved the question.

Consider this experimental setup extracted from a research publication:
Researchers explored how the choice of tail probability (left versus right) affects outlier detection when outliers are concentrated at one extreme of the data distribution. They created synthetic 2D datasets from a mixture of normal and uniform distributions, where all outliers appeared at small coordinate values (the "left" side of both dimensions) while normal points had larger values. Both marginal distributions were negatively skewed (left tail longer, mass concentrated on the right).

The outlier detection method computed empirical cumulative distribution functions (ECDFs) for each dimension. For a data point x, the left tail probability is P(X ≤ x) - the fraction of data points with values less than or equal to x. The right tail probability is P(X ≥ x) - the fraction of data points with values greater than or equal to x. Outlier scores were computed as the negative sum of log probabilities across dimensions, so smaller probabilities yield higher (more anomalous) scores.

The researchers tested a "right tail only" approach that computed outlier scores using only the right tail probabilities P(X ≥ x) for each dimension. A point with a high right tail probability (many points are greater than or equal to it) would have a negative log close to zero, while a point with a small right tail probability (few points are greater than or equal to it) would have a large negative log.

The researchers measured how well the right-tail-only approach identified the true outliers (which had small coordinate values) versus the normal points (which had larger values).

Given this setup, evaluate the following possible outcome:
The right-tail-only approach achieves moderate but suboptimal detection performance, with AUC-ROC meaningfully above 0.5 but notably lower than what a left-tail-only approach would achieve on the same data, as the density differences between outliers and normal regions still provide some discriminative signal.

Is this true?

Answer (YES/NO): NO